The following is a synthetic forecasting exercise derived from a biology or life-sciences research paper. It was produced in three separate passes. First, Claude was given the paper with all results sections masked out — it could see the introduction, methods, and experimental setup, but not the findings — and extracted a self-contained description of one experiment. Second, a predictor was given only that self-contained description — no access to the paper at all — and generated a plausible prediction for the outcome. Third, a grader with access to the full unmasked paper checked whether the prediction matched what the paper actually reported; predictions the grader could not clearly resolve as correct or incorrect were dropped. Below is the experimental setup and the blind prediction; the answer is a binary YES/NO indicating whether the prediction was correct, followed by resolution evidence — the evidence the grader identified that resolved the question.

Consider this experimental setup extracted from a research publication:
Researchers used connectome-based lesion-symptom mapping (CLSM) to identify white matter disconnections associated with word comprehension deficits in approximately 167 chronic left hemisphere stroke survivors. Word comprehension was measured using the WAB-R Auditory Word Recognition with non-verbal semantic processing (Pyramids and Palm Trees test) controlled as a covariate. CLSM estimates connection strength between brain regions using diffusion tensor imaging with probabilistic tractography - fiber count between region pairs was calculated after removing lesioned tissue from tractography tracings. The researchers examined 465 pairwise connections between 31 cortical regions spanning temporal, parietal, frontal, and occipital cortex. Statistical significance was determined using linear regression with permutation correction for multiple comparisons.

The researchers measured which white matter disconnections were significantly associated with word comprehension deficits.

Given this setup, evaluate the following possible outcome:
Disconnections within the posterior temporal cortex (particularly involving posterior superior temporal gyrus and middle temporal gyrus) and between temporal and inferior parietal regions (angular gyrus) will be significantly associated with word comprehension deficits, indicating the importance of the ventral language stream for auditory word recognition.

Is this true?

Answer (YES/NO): NO